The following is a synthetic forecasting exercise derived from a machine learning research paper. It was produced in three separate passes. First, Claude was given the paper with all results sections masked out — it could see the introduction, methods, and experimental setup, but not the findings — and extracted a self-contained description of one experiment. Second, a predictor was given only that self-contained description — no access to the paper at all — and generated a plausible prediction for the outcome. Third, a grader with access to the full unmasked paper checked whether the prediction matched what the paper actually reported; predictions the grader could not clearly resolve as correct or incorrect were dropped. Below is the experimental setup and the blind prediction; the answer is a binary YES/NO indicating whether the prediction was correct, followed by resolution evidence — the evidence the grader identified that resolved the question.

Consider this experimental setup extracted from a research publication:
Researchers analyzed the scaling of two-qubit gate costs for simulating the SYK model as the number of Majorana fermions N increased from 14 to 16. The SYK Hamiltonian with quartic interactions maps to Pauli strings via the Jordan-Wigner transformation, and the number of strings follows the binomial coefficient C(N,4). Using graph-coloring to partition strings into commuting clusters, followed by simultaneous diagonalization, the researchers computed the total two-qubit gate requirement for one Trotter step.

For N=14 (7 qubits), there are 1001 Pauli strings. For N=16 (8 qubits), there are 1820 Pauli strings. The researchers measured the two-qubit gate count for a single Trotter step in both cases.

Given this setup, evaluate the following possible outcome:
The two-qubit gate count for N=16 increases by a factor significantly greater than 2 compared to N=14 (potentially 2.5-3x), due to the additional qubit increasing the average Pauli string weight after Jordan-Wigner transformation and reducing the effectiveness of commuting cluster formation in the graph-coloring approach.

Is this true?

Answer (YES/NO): NO